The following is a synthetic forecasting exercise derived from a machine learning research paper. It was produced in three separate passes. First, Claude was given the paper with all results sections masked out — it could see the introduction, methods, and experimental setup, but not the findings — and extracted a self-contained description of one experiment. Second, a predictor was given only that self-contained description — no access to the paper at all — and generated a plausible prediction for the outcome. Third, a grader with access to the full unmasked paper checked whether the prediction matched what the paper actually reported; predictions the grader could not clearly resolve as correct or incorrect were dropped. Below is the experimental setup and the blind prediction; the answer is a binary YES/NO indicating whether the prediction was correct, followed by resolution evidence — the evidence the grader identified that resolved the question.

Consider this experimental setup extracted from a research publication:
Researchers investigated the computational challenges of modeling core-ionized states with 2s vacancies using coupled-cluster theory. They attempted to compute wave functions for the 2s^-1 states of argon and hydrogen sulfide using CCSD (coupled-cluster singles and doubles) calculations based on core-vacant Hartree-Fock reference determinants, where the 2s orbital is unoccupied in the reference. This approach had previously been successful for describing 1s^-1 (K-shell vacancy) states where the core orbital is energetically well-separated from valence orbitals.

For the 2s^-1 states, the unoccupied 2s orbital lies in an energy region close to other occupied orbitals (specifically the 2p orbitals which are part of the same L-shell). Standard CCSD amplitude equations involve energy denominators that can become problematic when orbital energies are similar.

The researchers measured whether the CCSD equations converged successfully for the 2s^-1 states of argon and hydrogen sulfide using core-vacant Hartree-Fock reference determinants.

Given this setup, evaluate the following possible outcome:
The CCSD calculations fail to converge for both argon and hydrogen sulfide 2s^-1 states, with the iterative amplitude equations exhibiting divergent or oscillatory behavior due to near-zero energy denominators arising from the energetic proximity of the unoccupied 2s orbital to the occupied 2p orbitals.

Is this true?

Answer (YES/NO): YES